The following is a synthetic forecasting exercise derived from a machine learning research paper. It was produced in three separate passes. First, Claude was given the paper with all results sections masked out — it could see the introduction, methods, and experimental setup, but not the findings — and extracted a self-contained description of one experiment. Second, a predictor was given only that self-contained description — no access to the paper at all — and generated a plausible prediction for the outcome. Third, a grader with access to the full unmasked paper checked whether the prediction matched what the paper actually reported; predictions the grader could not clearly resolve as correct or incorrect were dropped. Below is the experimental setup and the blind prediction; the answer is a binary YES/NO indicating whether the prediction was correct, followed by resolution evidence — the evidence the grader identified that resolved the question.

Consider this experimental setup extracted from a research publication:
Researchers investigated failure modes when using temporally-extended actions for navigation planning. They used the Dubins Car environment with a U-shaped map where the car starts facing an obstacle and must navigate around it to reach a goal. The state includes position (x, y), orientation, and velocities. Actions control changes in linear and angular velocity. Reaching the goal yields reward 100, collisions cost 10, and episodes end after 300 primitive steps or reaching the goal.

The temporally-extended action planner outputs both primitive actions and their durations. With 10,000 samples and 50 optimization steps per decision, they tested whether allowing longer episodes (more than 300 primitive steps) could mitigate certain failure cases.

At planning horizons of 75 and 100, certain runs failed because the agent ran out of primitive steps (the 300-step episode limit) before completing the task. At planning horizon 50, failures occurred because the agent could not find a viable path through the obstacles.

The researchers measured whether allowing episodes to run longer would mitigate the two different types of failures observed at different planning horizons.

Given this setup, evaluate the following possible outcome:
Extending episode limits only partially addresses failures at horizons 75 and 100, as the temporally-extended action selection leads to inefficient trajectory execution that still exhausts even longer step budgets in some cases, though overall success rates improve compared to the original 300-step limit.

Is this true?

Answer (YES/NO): NO